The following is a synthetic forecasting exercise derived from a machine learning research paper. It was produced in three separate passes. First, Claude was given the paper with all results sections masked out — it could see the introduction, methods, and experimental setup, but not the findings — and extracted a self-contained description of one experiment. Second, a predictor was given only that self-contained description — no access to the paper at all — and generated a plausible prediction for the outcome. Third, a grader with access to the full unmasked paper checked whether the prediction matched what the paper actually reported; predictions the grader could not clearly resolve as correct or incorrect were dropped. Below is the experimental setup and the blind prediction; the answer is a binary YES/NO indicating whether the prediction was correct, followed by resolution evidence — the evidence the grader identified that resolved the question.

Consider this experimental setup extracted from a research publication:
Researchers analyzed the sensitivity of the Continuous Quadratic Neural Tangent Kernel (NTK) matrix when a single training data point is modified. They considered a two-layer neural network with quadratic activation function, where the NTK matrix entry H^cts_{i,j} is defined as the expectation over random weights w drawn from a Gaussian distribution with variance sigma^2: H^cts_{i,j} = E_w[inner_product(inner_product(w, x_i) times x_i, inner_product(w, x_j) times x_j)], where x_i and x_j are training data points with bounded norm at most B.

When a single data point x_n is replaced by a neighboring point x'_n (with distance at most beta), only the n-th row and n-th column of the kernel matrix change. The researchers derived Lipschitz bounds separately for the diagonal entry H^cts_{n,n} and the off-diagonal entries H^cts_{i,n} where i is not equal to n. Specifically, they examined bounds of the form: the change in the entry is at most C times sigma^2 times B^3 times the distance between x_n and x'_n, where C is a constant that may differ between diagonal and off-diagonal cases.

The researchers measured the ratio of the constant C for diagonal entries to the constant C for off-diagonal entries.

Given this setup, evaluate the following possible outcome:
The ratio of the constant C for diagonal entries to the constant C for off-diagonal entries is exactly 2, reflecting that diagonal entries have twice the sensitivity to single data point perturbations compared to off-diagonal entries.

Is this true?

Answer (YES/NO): YES